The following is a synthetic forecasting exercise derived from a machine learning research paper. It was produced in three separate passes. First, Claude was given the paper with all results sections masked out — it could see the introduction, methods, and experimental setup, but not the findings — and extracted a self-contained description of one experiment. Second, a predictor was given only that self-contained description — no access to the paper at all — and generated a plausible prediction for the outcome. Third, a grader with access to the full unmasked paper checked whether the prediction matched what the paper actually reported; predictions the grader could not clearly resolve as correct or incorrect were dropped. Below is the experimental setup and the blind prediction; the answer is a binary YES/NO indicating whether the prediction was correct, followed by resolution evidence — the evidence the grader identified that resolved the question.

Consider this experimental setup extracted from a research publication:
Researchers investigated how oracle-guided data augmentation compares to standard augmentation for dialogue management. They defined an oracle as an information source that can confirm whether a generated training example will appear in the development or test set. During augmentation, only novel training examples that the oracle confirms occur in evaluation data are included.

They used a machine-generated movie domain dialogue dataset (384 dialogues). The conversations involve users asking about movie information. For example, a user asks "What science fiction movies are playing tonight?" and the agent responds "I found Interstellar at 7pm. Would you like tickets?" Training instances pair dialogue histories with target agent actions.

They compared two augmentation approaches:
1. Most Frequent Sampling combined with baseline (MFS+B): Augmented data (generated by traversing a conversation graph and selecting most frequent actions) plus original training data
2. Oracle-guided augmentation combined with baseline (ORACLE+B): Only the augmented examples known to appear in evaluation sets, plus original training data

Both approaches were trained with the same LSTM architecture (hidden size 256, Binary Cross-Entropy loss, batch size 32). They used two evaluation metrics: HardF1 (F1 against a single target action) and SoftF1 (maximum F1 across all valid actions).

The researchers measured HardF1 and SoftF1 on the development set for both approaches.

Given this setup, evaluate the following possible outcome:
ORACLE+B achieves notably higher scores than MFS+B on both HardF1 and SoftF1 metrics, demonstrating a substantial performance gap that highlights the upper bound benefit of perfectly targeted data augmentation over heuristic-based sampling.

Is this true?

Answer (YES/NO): NO